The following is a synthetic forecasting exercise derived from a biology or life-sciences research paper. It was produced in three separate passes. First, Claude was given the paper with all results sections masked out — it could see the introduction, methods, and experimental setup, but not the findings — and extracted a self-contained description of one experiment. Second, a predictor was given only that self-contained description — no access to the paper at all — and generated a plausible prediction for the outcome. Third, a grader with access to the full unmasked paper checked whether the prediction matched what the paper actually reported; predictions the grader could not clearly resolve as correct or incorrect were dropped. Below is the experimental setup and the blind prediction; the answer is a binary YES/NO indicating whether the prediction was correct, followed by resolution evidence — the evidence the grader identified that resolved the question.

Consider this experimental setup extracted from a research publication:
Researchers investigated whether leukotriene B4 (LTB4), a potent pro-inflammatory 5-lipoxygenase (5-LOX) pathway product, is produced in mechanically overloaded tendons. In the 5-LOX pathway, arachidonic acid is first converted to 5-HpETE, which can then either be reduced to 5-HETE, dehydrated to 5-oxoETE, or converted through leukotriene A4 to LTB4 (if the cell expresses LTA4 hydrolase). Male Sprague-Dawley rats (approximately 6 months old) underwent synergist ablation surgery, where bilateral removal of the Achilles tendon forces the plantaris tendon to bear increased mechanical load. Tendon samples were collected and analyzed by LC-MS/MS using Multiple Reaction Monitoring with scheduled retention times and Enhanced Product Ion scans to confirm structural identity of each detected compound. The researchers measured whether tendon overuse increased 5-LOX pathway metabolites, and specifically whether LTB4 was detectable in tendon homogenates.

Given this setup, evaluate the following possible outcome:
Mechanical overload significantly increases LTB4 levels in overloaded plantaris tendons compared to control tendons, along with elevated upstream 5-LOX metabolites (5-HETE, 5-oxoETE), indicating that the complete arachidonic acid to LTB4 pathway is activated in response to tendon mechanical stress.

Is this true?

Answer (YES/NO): NO